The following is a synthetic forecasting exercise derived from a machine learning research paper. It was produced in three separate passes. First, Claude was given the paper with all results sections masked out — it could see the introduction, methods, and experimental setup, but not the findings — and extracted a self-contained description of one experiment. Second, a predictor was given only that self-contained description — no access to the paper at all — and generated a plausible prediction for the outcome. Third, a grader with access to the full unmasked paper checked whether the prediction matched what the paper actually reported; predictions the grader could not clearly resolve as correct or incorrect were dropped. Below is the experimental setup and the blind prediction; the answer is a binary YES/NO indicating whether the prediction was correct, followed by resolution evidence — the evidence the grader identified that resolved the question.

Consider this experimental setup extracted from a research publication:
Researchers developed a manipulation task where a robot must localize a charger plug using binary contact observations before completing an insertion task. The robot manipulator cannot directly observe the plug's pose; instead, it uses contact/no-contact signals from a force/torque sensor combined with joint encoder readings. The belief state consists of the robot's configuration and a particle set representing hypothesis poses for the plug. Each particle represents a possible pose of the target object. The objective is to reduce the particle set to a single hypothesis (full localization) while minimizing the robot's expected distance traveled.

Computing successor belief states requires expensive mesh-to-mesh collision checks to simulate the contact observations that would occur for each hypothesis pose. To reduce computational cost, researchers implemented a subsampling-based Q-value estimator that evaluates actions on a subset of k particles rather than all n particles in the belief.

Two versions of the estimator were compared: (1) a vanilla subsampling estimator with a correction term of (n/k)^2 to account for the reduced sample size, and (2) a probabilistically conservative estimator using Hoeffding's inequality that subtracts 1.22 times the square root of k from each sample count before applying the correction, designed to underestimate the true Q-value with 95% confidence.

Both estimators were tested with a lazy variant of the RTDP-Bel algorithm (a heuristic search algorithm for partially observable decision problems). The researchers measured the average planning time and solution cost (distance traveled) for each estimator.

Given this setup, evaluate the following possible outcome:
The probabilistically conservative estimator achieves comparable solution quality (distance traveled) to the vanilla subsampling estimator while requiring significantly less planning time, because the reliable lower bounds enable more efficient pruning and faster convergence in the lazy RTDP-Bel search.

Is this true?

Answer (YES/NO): NO